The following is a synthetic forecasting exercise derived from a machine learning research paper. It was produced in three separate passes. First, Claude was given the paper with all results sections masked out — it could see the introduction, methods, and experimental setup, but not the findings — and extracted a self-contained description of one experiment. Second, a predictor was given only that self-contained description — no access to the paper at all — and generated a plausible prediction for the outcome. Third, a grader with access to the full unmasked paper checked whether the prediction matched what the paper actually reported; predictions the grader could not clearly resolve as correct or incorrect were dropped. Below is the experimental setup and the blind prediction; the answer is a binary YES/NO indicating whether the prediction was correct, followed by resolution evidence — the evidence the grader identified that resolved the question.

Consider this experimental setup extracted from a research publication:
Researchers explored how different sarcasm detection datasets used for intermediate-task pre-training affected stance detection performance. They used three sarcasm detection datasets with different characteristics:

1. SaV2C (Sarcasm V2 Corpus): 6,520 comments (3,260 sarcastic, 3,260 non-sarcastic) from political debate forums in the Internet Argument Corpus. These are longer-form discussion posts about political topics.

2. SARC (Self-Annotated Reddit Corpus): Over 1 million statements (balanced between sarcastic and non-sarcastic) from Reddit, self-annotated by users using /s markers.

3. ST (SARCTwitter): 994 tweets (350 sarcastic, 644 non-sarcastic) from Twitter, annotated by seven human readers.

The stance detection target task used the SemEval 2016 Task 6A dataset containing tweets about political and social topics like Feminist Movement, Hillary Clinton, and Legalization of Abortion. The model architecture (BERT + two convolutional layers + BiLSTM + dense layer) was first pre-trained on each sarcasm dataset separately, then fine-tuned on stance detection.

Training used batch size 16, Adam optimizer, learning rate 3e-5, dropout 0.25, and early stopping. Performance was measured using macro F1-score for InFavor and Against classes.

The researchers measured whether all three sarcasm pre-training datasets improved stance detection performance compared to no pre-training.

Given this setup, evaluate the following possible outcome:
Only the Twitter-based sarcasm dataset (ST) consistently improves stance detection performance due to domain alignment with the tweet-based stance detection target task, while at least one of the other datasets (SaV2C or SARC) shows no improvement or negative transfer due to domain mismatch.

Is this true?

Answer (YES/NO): YES